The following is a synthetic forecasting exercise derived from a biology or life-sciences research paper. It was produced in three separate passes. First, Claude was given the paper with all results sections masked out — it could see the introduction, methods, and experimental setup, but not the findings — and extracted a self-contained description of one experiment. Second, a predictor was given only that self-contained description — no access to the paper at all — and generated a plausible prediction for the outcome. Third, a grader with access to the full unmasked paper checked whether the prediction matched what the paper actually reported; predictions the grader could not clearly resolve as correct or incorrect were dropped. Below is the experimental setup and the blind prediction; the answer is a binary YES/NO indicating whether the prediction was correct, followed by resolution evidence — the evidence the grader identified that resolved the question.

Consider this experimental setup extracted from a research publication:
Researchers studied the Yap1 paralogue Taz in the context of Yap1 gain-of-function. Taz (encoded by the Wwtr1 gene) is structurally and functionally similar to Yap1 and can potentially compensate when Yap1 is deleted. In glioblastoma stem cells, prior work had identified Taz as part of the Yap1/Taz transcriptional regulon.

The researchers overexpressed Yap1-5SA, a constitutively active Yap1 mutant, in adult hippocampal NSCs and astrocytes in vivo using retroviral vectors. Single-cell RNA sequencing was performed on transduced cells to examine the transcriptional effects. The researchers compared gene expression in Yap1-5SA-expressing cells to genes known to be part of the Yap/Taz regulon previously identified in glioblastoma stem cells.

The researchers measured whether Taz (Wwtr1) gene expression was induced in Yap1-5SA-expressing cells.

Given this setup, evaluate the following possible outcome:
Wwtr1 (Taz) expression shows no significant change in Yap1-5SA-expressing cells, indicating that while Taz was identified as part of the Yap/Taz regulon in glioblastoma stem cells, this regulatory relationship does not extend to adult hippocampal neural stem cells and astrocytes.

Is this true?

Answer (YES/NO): NO